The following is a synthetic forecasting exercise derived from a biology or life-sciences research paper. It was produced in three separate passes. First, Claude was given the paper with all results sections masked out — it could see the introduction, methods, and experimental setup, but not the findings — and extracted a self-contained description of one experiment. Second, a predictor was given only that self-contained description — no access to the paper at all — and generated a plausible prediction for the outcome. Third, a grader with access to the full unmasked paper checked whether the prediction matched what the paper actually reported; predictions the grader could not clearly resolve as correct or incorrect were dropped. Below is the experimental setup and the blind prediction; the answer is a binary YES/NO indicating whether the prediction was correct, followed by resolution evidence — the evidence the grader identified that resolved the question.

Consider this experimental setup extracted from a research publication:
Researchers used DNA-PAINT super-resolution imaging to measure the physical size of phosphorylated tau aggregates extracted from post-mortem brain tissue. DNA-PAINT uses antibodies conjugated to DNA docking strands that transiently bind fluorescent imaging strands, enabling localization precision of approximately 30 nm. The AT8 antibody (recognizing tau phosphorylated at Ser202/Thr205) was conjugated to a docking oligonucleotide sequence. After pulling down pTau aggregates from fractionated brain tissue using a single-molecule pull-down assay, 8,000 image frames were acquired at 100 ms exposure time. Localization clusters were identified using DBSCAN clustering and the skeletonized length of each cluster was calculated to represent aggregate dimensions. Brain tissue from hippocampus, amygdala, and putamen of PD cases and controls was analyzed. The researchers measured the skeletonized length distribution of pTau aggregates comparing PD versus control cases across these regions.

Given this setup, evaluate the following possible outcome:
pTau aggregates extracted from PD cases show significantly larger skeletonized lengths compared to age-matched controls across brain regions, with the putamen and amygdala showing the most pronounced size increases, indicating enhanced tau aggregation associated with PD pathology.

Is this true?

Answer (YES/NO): NO